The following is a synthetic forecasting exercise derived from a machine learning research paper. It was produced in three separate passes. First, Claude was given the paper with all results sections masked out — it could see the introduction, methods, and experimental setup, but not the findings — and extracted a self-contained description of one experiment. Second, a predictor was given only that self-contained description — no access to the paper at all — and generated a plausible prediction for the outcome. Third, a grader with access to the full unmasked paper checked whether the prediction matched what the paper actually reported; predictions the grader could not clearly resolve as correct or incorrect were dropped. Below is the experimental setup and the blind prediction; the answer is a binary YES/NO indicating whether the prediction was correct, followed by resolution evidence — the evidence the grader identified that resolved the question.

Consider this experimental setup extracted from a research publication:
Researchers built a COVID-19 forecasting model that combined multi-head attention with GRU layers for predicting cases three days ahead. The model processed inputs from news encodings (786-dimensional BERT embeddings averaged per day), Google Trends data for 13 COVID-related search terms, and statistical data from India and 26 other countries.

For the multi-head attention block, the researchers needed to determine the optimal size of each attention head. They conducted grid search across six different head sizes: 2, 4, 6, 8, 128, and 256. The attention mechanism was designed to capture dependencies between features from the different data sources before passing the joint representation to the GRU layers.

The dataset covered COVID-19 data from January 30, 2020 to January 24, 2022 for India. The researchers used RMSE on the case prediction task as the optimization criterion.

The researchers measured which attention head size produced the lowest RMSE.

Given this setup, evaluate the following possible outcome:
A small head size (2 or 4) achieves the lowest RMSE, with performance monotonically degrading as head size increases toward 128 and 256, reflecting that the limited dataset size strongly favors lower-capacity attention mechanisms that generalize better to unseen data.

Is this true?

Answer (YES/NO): NO